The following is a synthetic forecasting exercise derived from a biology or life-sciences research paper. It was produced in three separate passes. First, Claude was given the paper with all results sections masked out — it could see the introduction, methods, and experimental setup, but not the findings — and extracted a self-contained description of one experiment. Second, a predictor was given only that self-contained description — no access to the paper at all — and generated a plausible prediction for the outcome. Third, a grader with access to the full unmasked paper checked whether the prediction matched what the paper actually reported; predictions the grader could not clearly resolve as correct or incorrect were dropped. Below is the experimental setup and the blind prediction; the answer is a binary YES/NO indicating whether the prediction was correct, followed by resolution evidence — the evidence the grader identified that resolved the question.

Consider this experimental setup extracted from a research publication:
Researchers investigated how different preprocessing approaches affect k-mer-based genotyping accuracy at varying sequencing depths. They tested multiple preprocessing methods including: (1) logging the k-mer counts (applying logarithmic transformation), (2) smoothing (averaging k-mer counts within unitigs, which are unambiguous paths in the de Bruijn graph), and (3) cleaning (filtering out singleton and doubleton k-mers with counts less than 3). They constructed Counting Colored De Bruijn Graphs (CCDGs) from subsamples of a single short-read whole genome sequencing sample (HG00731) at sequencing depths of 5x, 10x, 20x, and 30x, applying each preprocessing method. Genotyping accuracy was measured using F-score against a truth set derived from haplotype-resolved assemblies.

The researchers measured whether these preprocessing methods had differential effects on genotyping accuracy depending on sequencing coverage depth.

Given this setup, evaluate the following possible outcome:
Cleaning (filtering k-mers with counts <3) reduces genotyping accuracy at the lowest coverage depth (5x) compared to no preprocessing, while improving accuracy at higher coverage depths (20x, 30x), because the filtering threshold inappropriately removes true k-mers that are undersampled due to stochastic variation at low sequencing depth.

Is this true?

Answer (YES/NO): NO